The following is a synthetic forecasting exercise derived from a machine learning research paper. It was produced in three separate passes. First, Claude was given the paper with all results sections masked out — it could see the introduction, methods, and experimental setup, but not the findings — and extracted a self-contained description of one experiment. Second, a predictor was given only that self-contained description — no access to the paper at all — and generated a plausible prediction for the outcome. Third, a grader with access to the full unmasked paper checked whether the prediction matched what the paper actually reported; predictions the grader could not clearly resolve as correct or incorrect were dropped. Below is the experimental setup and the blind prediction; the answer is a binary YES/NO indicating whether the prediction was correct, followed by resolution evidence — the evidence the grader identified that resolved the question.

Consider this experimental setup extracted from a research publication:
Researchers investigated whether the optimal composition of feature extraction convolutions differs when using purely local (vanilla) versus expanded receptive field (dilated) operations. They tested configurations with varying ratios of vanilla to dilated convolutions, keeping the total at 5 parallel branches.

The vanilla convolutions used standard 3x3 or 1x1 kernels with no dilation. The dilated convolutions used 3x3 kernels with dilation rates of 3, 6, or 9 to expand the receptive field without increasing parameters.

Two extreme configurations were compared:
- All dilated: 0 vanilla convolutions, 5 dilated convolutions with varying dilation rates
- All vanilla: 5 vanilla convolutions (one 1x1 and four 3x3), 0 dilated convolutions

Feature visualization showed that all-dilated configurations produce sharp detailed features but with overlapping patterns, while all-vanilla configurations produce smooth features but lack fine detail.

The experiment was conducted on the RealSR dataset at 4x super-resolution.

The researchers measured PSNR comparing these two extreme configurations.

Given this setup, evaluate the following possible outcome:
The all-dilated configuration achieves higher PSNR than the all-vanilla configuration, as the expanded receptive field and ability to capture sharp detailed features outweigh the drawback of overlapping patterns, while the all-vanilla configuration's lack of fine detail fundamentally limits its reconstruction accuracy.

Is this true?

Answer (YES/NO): NO